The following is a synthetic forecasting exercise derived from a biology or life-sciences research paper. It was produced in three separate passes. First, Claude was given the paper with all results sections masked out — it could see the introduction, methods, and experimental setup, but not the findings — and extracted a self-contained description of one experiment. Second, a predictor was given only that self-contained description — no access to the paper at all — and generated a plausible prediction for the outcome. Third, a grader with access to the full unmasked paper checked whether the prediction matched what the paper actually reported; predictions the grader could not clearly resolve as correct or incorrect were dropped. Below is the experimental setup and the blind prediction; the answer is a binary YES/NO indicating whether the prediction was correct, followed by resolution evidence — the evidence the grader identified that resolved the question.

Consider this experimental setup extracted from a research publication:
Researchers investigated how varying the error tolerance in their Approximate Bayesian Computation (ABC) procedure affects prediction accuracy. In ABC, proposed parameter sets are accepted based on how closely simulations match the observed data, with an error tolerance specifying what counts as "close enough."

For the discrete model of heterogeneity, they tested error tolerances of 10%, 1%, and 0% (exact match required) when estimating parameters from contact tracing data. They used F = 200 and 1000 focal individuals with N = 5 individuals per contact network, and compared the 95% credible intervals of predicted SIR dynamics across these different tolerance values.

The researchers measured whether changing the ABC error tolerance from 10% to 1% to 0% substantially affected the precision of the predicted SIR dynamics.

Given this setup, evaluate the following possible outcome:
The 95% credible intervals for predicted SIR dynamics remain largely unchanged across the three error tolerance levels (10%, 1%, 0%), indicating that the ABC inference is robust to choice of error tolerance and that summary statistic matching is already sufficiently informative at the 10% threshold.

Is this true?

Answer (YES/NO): YES